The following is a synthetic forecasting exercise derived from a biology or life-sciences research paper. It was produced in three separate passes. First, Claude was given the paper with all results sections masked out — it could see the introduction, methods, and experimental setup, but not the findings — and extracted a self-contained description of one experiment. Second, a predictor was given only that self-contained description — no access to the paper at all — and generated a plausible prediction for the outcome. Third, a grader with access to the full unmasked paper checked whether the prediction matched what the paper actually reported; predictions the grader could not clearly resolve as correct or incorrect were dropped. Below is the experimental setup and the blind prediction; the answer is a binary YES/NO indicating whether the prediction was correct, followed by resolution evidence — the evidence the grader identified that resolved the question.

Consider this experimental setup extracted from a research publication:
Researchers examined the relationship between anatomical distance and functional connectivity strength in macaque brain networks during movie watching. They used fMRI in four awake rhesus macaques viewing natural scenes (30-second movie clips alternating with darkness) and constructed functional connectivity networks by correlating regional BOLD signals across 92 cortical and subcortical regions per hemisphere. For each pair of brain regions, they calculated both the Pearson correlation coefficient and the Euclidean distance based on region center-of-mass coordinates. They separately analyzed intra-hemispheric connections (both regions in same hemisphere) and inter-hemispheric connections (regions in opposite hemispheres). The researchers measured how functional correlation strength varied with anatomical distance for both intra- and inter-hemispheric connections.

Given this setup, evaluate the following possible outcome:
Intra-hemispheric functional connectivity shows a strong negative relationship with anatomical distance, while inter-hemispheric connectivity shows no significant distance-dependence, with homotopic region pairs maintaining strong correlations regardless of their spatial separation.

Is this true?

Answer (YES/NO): NO